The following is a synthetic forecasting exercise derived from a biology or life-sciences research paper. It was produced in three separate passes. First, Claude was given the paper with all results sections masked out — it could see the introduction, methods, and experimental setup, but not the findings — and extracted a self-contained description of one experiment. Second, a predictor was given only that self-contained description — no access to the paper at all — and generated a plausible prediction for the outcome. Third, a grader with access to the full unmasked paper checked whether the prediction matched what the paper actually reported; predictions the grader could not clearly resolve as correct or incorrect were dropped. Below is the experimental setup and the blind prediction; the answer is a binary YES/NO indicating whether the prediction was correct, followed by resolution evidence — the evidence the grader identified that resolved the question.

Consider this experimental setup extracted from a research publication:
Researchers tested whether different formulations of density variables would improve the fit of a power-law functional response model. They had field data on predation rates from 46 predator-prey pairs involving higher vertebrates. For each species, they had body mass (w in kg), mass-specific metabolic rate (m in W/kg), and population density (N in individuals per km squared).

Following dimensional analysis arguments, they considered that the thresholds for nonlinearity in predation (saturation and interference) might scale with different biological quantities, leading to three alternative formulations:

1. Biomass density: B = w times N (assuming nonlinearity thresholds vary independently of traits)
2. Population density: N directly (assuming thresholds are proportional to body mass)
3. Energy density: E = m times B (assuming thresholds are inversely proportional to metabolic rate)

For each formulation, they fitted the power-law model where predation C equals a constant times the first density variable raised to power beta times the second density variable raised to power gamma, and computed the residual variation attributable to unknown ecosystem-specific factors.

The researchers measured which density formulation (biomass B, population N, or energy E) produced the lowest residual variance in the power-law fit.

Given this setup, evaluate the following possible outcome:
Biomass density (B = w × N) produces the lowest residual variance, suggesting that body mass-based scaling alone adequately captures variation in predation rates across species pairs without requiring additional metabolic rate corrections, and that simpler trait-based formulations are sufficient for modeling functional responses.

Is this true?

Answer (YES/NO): NO